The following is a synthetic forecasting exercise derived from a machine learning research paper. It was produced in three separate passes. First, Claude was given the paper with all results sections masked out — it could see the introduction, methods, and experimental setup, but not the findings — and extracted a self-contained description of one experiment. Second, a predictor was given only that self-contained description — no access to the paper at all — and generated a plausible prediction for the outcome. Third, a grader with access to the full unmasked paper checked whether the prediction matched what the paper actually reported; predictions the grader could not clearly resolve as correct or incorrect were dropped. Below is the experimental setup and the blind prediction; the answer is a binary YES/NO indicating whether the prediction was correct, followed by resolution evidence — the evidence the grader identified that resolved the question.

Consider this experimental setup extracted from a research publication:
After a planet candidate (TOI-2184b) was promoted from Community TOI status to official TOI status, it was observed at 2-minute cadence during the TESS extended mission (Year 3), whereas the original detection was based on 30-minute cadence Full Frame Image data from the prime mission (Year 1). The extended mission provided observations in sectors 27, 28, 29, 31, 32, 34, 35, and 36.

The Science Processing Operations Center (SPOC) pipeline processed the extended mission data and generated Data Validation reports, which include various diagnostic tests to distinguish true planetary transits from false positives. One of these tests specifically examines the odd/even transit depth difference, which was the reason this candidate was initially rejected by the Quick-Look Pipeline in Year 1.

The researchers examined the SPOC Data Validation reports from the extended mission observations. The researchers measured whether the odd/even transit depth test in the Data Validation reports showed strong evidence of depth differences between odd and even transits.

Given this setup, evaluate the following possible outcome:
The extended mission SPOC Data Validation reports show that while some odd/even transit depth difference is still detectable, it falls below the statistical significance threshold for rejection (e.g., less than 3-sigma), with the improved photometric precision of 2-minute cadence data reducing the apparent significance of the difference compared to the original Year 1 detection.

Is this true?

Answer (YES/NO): NO